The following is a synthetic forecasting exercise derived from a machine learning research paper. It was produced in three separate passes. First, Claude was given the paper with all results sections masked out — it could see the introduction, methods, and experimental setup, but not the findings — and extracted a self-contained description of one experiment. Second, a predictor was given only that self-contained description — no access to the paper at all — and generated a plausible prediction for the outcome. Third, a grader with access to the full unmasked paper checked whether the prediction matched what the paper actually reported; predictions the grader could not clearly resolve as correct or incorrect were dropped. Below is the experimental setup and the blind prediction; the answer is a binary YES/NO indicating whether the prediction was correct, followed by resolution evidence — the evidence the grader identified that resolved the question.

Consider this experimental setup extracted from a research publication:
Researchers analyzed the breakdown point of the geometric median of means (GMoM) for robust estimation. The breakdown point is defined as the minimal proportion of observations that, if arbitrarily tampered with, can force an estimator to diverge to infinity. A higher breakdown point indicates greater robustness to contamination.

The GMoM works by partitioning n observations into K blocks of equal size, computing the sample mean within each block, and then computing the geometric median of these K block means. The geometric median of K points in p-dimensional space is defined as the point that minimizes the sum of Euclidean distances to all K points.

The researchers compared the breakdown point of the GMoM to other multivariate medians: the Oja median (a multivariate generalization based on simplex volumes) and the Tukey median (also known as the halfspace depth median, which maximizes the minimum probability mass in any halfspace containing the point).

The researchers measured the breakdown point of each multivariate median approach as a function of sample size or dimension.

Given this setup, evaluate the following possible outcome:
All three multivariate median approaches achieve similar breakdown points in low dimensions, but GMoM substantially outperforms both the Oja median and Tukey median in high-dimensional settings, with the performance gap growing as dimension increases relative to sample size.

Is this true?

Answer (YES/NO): NO